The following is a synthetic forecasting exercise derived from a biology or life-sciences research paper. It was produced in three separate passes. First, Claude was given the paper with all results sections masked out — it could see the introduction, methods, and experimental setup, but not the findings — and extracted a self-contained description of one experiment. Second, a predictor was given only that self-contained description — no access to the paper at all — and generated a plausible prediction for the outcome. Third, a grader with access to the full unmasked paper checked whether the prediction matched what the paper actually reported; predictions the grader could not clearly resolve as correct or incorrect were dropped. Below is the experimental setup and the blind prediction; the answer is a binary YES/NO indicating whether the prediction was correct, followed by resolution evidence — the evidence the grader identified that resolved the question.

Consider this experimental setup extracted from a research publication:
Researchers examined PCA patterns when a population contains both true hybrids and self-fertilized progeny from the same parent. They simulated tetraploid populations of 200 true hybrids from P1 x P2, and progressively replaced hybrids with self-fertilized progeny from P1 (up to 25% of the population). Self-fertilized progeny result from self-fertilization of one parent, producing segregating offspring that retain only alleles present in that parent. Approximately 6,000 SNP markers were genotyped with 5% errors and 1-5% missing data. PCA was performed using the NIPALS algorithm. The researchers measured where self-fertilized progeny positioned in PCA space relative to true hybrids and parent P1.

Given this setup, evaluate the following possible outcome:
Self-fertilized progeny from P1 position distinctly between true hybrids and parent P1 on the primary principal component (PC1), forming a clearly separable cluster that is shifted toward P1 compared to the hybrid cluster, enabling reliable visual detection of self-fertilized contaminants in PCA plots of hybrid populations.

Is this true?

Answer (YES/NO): NO